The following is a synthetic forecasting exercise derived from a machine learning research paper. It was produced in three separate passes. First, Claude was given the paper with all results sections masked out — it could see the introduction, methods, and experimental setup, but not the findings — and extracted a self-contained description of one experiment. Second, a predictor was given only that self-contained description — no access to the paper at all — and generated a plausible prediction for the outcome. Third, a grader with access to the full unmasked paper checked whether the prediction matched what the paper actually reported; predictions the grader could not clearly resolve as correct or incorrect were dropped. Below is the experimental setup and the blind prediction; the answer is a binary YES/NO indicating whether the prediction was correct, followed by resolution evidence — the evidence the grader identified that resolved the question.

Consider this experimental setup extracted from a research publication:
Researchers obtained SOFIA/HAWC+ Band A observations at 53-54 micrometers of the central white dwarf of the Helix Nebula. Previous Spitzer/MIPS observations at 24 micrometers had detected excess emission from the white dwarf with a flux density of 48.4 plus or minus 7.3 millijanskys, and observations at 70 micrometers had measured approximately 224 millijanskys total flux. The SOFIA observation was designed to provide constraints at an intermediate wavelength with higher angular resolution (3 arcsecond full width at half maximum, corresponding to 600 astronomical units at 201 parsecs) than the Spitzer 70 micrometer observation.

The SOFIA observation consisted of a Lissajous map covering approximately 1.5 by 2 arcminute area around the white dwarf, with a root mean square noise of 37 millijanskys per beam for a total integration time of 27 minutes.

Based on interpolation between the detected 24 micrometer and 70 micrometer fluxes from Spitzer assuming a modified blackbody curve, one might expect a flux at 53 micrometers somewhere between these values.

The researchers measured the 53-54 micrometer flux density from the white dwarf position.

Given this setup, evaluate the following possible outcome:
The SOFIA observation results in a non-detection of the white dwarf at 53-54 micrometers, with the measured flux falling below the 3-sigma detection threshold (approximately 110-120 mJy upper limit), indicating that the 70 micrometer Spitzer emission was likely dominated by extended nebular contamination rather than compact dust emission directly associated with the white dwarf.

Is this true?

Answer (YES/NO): YES